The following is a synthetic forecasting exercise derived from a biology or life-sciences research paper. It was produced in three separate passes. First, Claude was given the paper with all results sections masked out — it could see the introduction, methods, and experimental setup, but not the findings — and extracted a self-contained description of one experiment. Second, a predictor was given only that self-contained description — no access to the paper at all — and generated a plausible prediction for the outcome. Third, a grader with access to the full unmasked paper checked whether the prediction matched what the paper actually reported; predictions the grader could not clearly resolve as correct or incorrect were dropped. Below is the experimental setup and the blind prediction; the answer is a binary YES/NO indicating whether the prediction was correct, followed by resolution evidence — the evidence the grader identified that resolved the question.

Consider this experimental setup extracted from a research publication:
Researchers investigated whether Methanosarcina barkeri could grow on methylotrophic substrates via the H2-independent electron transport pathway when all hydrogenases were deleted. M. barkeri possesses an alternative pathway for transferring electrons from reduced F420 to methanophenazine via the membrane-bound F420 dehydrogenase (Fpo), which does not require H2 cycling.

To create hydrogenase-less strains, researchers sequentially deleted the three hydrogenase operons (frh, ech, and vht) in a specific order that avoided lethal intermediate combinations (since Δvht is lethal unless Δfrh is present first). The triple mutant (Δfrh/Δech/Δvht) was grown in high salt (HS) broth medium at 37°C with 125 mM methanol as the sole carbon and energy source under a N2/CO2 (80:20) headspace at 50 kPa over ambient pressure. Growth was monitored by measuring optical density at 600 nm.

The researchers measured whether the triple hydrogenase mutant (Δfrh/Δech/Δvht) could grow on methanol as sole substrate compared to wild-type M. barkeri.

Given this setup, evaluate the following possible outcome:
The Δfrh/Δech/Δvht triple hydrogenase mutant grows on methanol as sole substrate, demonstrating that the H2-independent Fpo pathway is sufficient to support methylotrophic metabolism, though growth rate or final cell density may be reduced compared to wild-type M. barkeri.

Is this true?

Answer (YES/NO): YES